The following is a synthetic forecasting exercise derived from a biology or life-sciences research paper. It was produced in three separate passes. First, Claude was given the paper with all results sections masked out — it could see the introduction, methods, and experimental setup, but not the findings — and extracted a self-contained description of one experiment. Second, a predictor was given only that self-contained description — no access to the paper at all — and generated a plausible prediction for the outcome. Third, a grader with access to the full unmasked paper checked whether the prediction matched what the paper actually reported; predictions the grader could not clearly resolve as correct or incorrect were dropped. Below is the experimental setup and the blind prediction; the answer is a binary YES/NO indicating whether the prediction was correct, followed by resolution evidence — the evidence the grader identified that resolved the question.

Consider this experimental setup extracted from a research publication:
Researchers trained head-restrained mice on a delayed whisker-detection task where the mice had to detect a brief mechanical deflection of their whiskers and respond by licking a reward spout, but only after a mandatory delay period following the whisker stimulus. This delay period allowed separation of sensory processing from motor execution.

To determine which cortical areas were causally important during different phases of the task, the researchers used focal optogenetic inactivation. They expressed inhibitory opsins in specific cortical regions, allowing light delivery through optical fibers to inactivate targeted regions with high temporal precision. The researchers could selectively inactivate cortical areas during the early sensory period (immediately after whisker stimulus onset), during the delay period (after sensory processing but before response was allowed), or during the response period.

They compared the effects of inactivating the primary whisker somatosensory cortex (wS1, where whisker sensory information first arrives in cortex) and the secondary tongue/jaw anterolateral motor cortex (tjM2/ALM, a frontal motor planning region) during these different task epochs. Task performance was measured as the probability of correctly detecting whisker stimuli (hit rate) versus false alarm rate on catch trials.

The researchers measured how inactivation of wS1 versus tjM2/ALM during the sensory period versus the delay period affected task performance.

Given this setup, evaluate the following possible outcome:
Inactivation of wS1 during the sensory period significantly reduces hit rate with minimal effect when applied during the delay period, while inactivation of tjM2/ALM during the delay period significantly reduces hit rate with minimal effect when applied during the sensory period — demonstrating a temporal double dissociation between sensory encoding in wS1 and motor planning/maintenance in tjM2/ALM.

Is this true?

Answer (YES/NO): NO